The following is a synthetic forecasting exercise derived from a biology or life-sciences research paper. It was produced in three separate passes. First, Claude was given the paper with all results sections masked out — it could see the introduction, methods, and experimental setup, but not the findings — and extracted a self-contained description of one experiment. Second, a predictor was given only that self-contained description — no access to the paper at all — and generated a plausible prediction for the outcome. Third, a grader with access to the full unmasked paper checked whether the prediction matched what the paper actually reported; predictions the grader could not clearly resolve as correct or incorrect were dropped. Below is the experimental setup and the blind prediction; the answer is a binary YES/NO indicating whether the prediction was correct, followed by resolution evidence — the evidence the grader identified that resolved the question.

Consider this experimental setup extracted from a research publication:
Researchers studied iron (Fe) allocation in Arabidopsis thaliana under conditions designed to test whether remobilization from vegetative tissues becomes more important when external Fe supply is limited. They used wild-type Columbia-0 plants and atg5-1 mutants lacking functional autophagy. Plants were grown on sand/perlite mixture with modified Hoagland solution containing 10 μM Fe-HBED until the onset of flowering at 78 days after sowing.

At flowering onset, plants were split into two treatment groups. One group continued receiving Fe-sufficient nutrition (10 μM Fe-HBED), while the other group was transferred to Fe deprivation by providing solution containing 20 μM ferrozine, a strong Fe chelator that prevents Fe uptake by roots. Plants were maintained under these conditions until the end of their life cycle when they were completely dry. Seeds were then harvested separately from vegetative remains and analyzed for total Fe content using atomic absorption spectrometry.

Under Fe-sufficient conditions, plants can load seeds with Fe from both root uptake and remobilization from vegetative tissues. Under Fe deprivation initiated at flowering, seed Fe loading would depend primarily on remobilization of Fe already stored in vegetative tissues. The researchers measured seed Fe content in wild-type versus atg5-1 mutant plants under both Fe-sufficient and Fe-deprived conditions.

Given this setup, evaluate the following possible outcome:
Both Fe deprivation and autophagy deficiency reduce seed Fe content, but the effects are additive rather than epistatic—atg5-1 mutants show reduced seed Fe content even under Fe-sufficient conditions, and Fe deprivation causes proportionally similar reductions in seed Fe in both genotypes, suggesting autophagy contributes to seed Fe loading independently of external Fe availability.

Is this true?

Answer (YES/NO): NO